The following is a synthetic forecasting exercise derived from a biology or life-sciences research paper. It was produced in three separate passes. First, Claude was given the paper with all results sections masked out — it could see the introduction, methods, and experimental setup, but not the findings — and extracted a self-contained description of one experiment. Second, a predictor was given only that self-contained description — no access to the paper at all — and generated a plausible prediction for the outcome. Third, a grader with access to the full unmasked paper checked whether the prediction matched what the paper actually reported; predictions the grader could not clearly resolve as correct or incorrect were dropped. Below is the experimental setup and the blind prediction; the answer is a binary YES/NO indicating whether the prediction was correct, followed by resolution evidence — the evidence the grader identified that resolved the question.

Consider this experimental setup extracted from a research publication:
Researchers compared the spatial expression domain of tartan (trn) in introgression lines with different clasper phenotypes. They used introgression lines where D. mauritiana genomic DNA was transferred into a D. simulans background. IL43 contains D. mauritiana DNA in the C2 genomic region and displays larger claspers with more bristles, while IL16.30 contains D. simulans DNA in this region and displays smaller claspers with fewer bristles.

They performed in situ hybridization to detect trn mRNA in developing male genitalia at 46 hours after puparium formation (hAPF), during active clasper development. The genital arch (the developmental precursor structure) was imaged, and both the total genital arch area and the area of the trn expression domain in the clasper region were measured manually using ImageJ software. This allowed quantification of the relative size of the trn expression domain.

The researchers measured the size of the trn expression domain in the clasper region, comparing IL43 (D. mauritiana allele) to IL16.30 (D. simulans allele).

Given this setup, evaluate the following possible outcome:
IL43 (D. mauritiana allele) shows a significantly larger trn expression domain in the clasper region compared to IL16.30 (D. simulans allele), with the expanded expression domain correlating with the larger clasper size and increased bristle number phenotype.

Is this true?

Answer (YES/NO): YES